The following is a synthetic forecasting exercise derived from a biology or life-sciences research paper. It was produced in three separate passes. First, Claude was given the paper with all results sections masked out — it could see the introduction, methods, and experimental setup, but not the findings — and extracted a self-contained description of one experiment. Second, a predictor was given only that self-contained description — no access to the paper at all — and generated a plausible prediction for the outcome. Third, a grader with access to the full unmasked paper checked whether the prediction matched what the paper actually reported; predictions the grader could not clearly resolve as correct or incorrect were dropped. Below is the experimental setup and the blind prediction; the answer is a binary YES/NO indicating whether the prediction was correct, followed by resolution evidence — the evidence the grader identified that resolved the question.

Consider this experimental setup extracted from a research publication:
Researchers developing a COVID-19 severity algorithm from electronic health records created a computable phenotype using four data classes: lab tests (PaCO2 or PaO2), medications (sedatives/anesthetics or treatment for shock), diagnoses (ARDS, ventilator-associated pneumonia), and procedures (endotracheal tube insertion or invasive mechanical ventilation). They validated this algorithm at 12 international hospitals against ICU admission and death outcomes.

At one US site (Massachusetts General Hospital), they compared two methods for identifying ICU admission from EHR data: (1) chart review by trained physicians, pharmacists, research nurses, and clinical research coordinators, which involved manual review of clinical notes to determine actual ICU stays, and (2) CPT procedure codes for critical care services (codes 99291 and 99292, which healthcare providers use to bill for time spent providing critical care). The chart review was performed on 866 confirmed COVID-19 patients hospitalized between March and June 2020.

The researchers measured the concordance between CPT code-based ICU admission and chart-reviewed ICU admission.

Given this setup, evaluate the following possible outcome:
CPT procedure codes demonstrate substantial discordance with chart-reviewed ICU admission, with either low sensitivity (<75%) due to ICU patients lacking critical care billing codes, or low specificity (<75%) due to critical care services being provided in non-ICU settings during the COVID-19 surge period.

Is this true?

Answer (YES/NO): YES